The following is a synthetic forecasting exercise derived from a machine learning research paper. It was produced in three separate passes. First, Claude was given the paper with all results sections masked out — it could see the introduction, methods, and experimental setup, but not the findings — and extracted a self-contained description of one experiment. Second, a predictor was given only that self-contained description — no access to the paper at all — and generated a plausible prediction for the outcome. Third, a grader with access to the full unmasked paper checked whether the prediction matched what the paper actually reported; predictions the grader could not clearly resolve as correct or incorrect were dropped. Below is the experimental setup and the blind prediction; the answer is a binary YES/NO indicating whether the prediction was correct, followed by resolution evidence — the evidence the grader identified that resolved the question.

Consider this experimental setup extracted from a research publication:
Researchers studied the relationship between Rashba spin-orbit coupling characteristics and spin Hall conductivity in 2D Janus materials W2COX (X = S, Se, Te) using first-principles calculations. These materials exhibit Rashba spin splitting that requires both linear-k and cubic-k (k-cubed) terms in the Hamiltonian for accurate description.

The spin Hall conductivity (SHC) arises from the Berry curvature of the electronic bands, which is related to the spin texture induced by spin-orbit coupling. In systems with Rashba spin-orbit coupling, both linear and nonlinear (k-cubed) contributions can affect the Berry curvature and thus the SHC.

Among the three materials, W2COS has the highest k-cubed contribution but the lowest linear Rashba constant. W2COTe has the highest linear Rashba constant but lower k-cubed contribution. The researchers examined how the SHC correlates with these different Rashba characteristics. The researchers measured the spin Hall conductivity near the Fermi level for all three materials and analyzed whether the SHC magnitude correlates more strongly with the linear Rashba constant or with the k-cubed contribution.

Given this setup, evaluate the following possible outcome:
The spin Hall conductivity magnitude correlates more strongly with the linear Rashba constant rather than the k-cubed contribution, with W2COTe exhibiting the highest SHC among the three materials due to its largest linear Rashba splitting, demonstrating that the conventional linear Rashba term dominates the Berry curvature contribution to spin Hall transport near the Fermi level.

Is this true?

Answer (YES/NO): NO